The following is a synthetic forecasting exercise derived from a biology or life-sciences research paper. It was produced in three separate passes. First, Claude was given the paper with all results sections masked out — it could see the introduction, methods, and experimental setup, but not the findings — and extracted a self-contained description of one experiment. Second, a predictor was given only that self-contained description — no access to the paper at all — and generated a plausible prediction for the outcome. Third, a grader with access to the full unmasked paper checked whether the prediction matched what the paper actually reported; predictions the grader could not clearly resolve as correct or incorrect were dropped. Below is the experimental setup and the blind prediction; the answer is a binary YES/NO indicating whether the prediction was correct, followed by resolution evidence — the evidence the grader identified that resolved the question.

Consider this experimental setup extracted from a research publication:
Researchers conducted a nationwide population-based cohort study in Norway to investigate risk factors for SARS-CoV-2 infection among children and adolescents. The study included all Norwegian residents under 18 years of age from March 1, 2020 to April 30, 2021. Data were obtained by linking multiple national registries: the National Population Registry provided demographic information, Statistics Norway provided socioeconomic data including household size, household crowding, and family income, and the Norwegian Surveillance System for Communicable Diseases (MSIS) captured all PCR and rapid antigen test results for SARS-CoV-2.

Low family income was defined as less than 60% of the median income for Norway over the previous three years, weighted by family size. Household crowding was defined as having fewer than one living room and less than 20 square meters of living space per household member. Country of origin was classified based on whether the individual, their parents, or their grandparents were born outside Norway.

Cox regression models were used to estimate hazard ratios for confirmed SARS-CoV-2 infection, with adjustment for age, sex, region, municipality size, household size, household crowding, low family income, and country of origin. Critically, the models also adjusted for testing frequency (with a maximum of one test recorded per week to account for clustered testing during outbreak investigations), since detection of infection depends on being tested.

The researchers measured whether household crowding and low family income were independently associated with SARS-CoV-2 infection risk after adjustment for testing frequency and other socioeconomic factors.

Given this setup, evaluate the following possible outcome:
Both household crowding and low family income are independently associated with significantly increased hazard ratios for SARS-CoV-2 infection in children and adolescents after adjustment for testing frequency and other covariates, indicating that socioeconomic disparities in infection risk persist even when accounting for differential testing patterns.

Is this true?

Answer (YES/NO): YES